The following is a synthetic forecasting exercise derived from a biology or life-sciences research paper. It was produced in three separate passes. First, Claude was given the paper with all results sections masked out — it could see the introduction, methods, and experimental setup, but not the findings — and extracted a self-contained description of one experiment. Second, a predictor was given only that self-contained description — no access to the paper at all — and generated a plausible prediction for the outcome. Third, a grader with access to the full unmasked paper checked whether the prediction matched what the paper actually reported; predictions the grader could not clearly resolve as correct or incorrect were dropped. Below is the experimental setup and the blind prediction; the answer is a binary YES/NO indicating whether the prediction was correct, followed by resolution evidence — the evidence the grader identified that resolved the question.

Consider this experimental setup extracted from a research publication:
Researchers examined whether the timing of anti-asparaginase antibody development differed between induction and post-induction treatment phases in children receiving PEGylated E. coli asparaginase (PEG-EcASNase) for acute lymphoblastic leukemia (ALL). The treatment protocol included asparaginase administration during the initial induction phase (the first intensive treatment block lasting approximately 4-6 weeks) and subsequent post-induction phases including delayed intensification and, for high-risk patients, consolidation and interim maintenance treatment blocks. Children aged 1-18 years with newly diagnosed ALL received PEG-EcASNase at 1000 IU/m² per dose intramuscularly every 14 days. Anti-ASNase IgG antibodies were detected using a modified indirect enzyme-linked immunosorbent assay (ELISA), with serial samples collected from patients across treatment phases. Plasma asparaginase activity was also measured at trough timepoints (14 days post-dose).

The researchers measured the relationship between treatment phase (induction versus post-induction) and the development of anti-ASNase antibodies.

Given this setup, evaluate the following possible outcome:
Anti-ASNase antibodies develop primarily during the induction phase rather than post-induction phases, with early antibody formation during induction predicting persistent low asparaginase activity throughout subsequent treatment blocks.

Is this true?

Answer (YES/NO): NO